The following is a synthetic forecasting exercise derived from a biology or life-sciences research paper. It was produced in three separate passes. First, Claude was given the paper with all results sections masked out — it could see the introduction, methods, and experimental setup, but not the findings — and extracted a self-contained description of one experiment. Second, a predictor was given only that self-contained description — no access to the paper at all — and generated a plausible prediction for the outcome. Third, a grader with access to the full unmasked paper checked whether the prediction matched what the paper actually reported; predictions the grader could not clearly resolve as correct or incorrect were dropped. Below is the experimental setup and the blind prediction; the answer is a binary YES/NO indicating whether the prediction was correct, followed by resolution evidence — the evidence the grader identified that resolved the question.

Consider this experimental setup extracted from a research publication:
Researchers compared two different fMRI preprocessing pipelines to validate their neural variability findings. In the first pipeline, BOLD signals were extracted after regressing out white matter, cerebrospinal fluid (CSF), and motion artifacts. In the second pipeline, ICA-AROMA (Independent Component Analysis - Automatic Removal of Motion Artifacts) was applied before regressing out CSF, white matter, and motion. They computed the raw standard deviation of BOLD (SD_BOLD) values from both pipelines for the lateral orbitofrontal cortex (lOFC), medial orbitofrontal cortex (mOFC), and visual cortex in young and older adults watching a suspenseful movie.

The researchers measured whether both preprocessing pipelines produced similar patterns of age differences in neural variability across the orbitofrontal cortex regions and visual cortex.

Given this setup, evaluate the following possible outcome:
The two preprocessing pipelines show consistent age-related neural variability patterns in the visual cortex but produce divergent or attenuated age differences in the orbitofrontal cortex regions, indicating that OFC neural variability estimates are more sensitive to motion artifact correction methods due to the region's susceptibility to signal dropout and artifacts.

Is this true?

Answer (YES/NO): NO